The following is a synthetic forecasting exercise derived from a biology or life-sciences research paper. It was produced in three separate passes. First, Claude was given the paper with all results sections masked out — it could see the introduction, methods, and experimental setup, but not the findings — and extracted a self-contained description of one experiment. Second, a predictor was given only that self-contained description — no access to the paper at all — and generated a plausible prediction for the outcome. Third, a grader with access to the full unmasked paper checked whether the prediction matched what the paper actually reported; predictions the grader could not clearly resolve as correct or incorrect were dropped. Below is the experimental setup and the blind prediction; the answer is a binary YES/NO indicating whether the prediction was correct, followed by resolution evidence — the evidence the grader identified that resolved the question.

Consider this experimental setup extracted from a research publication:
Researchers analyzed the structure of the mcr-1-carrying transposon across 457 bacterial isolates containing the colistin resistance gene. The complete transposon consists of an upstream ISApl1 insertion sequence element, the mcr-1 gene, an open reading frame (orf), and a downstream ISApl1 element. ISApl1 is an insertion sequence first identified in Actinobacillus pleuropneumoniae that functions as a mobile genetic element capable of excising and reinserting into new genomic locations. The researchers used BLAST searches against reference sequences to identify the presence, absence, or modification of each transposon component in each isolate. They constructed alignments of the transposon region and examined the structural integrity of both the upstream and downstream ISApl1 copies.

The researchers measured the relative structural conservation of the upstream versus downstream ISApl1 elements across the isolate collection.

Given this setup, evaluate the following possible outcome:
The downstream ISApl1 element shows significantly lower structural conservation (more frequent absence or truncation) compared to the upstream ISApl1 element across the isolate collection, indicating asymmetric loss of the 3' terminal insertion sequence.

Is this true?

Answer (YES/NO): YES